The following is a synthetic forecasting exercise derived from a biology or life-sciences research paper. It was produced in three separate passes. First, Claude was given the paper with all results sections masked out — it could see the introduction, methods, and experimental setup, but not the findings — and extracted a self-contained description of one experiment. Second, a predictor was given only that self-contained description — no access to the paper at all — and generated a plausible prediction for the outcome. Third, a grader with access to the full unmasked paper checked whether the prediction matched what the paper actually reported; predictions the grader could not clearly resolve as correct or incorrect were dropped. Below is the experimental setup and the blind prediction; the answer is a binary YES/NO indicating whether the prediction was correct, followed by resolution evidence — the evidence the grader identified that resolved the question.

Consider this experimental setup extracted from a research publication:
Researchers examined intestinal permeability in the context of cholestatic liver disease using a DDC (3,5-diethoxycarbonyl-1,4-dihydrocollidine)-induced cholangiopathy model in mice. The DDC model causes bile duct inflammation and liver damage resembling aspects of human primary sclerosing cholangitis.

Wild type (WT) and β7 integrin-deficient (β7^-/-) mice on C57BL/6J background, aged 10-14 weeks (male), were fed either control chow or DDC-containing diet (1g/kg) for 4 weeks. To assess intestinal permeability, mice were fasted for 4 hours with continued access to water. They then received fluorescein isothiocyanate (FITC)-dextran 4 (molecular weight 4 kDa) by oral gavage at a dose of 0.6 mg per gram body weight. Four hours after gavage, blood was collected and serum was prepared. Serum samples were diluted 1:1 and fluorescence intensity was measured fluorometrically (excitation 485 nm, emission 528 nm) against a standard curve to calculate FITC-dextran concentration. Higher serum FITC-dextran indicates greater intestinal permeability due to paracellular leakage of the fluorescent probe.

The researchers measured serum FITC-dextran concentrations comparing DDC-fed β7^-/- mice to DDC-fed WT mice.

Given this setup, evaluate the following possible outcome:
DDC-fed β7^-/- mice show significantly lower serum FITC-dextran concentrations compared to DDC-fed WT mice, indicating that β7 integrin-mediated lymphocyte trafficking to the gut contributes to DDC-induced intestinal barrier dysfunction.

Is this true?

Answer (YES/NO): YES